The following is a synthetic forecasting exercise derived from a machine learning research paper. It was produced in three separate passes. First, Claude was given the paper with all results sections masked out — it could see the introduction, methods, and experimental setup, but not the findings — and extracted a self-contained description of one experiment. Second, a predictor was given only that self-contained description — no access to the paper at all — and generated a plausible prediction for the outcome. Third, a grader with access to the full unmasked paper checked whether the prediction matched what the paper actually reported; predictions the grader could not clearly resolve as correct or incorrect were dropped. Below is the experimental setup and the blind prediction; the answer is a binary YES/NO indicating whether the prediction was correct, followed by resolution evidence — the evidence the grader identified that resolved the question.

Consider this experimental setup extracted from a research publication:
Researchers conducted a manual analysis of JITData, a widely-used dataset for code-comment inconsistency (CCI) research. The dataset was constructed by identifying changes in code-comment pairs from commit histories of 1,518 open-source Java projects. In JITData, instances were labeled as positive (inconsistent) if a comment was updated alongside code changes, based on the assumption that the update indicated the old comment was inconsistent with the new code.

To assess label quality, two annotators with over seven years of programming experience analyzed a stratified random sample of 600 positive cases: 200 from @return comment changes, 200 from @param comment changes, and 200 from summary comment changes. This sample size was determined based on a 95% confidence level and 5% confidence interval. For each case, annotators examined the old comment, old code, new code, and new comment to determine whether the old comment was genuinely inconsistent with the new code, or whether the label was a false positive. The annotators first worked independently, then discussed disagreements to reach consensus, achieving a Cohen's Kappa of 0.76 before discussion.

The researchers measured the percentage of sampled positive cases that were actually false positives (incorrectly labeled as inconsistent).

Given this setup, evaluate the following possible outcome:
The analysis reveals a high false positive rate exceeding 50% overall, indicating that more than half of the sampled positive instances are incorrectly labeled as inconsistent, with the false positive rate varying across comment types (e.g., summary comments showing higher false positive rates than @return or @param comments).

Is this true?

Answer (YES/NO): NO